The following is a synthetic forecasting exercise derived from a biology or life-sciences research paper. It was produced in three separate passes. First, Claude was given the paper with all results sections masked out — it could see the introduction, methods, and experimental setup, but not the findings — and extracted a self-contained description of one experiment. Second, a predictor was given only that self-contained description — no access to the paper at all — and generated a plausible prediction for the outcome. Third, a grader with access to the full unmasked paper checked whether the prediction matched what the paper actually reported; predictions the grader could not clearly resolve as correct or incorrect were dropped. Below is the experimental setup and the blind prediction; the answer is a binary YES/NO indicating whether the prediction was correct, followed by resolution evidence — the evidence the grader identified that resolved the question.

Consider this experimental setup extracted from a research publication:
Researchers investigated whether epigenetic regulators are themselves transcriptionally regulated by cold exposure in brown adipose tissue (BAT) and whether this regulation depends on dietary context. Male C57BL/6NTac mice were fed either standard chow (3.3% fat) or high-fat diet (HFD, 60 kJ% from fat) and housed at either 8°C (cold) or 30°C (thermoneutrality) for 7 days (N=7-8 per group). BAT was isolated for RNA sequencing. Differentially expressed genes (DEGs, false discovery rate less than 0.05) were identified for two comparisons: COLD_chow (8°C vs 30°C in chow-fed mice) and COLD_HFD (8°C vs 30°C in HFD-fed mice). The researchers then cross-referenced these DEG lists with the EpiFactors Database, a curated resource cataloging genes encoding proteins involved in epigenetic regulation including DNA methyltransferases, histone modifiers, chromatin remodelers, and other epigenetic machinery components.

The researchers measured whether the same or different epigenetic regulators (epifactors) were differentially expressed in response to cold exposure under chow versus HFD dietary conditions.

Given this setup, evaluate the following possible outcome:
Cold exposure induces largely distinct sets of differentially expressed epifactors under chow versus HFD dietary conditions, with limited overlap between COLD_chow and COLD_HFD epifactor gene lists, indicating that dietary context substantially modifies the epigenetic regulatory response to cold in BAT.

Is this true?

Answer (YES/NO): YES